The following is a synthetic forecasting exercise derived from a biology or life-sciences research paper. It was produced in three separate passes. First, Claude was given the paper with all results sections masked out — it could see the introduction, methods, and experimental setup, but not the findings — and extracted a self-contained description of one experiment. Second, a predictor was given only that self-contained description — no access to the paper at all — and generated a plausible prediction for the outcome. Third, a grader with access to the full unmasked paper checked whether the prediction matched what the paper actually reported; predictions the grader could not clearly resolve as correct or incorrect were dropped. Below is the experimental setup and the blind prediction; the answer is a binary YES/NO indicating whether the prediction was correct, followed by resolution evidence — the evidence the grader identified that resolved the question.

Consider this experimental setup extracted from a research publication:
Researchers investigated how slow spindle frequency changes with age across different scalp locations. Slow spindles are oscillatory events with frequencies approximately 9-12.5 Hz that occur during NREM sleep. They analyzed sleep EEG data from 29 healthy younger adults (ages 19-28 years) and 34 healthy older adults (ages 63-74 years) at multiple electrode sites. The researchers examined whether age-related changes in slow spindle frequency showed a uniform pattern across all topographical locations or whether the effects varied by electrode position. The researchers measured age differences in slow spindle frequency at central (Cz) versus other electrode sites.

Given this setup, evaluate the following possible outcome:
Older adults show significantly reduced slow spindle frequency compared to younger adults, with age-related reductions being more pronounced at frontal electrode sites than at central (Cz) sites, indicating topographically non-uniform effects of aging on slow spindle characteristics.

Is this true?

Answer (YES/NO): NO